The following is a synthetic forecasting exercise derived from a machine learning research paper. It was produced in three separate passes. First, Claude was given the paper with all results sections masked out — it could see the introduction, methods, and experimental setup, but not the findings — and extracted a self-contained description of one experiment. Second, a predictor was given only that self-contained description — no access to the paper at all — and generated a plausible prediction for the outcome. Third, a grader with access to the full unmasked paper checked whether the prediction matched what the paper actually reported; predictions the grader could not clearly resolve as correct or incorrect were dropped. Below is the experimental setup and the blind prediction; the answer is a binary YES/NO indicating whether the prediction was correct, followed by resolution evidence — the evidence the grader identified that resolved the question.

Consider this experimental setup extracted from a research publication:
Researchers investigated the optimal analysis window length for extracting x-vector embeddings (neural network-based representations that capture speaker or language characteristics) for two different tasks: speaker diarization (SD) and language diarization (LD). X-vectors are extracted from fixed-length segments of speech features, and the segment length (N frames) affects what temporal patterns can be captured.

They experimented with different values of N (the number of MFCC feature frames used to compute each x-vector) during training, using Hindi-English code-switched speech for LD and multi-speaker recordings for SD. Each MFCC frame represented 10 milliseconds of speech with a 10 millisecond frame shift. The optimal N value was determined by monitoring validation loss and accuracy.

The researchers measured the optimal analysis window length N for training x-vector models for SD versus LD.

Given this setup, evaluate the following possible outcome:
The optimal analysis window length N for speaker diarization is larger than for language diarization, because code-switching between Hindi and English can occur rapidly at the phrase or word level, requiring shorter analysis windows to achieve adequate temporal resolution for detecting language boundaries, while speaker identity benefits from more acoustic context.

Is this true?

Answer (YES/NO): NO